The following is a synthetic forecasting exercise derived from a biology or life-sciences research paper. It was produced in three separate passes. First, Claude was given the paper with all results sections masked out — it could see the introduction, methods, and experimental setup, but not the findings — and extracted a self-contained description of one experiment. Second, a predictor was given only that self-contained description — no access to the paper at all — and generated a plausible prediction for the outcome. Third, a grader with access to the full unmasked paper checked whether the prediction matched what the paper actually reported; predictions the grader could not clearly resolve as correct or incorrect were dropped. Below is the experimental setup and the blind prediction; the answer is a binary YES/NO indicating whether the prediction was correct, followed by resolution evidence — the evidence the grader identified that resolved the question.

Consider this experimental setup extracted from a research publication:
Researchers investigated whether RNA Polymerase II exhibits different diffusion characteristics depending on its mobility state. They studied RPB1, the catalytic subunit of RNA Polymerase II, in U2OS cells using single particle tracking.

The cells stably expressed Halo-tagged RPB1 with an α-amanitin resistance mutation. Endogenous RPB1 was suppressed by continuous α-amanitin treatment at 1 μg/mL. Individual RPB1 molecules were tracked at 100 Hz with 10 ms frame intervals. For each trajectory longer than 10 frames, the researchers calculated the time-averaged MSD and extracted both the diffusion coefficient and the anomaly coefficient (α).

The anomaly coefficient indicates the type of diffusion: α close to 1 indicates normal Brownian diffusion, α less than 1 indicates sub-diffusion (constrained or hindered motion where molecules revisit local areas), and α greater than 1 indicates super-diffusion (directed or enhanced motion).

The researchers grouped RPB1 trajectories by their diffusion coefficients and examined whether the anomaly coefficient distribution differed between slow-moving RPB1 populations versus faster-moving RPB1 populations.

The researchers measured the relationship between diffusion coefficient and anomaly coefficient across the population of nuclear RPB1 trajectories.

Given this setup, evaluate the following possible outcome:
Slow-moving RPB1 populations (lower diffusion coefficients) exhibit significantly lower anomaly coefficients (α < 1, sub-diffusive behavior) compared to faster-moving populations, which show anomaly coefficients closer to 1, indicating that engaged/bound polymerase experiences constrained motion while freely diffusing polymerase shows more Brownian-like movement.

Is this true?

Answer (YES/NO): YES